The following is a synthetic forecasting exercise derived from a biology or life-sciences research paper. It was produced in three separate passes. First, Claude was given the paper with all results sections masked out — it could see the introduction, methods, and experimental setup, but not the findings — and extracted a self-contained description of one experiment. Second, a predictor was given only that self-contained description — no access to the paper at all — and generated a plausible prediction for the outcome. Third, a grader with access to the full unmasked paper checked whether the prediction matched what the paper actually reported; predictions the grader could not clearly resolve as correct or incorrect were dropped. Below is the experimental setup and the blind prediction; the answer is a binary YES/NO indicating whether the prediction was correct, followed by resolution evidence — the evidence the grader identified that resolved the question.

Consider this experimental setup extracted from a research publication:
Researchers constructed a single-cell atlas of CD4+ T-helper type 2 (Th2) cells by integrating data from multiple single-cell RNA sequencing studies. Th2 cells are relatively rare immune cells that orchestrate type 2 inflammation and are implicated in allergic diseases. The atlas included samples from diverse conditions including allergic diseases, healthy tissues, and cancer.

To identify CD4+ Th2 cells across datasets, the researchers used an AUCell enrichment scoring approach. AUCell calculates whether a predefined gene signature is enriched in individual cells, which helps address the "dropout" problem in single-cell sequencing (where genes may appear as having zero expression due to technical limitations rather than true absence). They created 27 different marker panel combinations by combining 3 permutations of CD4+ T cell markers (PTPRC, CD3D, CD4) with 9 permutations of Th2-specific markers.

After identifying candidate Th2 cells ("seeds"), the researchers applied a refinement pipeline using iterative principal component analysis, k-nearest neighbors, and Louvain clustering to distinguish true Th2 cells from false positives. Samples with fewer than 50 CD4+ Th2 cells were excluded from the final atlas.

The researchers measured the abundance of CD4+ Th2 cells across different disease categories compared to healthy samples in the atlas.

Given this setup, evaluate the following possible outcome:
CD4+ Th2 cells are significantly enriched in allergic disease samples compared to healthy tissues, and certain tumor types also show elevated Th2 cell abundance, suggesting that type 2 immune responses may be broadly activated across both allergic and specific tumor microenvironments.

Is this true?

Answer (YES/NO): NO